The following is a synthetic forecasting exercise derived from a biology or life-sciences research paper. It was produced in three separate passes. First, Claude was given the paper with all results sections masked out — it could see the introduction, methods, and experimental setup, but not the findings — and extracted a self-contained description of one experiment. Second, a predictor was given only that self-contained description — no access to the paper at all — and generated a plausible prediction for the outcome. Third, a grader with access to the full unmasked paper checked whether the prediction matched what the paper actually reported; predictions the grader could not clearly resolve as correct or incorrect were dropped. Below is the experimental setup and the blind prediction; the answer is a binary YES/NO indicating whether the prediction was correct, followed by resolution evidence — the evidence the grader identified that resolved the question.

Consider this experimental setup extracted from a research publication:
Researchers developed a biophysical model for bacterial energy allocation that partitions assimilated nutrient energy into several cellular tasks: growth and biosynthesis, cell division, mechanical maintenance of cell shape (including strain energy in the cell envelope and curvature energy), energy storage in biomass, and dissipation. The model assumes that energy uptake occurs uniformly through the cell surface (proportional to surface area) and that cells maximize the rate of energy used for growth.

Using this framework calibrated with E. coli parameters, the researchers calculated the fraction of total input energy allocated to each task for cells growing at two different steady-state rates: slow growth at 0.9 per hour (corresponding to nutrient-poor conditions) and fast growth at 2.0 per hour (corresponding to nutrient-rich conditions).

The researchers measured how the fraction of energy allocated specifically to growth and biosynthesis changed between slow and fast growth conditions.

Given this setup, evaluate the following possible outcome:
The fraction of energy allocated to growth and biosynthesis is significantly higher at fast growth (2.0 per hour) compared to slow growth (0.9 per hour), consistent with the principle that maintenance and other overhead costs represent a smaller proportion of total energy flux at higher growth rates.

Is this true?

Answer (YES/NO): YES